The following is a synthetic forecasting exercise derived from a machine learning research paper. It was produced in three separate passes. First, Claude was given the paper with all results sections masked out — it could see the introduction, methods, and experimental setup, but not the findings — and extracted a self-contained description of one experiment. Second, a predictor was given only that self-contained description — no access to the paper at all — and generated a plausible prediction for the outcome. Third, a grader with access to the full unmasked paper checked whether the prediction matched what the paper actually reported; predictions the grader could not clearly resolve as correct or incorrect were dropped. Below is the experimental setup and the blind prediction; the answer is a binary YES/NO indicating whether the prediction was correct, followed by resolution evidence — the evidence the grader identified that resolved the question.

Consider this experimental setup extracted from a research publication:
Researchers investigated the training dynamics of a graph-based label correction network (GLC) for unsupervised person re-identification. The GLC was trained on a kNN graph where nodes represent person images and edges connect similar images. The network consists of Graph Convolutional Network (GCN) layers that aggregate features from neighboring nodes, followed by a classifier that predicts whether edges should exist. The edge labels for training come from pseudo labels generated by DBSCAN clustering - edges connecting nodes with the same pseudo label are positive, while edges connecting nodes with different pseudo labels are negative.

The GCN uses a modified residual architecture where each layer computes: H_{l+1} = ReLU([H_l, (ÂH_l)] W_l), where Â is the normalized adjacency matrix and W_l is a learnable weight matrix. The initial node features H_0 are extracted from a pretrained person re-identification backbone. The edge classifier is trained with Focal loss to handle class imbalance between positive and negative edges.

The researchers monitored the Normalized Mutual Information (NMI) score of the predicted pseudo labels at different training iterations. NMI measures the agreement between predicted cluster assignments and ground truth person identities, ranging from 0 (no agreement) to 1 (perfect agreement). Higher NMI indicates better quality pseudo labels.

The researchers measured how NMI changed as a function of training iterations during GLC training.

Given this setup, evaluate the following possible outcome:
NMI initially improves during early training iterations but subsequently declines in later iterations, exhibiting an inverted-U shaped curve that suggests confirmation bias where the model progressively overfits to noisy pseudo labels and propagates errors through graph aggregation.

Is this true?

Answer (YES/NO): YES